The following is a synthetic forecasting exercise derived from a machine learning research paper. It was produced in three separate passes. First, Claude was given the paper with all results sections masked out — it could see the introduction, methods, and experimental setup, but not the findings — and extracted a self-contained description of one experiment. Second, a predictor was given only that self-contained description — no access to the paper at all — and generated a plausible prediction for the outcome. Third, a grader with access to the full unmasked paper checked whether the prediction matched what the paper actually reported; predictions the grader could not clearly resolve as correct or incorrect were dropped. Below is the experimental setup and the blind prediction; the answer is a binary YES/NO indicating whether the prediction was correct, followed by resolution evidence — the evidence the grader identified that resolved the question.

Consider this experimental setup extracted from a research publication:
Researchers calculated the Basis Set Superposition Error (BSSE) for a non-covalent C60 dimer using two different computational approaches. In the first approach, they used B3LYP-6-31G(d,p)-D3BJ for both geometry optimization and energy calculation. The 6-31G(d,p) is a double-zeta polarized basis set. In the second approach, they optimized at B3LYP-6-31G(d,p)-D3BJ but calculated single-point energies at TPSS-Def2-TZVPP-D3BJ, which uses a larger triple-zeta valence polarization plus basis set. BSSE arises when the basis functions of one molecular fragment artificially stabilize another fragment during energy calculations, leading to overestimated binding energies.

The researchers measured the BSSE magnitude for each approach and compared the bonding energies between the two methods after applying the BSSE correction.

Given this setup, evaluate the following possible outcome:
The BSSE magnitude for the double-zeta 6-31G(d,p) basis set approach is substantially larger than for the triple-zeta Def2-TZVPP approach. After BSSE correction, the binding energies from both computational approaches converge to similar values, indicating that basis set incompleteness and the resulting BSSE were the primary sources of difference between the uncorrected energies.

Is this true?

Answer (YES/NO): YES